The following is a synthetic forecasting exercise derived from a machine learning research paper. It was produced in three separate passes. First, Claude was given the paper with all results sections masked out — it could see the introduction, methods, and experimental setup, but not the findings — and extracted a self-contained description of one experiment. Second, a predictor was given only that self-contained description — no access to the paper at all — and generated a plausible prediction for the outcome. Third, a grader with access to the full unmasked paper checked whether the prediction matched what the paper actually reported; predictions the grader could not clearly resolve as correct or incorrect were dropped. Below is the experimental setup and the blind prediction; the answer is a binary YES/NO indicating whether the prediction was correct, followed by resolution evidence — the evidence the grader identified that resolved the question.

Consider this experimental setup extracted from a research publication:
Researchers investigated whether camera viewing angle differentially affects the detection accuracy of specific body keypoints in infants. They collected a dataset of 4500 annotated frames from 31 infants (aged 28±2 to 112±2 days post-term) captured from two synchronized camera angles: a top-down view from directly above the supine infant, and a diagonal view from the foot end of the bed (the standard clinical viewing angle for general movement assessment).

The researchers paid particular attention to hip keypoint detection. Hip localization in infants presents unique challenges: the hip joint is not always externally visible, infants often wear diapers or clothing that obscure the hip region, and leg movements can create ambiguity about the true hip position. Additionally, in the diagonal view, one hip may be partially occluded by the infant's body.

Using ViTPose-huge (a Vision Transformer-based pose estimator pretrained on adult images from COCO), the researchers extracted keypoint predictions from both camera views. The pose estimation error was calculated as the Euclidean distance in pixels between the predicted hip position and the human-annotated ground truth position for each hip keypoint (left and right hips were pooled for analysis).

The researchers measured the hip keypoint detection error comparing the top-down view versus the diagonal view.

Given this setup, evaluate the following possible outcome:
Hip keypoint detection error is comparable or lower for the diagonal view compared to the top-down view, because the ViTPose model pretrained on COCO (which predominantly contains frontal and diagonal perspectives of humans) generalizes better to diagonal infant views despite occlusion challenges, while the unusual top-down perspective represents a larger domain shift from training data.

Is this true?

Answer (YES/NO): NO